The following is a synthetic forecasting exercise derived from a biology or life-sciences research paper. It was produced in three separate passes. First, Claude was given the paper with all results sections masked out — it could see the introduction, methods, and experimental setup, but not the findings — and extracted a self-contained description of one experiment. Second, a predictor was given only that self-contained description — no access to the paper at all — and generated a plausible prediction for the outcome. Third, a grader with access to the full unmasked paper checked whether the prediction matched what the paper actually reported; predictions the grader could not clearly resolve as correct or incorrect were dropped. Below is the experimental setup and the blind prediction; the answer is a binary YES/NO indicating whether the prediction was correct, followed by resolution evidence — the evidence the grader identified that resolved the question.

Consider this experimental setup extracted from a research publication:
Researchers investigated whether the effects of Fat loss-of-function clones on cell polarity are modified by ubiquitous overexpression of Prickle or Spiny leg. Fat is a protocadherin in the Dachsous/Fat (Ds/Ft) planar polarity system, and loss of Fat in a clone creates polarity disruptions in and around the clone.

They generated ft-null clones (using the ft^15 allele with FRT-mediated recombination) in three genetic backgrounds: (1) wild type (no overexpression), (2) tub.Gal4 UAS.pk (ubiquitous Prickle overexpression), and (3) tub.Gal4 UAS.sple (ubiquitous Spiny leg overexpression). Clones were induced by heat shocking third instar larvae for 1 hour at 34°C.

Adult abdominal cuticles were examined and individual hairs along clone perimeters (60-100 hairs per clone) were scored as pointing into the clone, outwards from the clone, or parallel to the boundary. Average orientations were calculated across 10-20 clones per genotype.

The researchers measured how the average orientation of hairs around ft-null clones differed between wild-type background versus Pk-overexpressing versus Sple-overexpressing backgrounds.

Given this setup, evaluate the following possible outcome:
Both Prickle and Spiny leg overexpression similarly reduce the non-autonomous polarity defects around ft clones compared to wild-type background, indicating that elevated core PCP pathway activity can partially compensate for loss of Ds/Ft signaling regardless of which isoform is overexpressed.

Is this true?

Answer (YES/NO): NO